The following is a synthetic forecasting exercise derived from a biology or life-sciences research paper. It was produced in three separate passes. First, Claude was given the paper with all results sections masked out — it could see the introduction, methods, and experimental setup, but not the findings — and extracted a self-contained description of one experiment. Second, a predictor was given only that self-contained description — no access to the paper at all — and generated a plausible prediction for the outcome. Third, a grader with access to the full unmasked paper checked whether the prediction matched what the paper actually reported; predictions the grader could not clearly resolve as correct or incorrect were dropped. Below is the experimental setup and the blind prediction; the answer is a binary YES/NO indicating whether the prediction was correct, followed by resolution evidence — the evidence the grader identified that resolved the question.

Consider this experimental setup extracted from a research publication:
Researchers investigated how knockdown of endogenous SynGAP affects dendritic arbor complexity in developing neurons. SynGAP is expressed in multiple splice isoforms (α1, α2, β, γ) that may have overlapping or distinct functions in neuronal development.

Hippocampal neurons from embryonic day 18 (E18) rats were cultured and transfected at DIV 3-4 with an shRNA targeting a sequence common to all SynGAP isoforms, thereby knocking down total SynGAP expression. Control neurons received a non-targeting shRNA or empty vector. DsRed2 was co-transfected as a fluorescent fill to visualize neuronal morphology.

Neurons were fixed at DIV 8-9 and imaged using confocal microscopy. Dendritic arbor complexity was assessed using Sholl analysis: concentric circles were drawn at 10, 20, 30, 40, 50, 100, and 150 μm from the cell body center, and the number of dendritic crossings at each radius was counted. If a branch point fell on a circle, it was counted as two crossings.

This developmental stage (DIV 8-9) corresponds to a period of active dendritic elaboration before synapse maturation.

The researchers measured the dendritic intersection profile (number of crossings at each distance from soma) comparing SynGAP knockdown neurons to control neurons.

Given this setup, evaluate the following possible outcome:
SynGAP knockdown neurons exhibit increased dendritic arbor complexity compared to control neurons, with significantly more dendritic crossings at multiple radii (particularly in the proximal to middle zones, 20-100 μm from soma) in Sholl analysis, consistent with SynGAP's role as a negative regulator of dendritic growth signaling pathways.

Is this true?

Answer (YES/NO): NO